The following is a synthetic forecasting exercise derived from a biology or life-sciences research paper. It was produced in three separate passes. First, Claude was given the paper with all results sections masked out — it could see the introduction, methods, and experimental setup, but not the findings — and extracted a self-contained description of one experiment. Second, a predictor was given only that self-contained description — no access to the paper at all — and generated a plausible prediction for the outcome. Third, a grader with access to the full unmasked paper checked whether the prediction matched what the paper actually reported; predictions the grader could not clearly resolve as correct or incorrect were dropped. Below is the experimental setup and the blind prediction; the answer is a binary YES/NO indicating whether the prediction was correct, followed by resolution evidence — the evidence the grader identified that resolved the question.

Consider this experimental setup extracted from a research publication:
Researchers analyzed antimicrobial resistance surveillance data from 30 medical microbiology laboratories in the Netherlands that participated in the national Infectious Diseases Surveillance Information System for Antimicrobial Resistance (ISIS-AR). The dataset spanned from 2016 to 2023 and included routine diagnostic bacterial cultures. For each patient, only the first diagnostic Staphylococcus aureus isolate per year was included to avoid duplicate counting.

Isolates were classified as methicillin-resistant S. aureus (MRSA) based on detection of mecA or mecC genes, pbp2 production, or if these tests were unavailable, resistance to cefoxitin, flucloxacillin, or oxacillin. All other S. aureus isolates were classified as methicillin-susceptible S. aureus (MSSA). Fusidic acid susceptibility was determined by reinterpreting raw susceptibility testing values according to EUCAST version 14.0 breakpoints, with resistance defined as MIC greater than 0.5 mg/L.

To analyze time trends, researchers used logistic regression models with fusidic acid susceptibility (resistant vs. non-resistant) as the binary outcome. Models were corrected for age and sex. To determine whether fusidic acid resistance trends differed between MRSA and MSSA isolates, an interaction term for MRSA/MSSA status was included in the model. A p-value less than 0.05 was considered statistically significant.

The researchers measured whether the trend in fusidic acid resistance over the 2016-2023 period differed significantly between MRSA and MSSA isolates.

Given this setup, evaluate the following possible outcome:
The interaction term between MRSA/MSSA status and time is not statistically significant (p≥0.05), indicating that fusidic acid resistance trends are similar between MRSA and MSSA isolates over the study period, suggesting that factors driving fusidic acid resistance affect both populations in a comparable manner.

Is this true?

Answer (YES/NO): NO